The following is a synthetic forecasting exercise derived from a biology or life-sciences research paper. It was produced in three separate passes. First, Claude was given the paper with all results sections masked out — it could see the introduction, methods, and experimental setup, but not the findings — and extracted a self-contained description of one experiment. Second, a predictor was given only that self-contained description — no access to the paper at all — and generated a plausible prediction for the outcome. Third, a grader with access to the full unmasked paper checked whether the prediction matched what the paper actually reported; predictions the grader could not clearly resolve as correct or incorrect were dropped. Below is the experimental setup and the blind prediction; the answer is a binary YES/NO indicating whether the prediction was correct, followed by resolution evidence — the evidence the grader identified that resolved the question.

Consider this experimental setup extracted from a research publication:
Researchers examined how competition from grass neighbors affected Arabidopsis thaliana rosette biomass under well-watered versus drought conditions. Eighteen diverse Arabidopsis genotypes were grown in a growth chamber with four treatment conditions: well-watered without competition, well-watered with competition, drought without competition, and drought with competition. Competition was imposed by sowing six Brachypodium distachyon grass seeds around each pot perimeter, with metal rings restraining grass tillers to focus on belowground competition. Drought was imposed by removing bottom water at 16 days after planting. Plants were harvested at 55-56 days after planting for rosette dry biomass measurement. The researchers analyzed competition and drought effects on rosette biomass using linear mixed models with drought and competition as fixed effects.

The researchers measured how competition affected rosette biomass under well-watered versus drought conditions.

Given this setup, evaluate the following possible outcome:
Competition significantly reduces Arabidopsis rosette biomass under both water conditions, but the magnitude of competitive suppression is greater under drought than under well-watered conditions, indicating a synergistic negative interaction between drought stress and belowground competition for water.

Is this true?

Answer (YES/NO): NO